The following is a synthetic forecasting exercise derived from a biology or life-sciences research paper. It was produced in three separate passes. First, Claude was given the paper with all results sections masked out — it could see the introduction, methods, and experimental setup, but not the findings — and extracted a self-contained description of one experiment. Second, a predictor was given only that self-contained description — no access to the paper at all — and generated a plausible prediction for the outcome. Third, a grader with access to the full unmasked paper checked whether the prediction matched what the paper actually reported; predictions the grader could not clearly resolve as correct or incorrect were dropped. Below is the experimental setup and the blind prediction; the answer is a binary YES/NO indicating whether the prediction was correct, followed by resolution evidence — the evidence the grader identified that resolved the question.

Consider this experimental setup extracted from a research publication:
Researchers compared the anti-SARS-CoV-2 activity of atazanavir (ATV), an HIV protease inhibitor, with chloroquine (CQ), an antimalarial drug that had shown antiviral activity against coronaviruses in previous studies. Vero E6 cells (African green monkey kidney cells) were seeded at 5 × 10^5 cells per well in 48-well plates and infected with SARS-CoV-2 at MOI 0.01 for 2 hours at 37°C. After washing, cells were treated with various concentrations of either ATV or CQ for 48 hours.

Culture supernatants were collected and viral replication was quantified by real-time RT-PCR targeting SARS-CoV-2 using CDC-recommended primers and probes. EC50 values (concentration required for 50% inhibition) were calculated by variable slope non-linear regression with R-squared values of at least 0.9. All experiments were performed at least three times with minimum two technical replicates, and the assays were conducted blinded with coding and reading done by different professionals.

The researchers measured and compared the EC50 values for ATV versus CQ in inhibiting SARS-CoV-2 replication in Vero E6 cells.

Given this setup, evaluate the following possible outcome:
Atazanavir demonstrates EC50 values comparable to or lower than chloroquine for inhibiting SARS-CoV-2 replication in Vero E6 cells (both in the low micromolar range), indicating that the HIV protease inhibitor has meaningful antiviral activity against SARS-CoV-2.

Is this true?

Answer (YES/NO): YES